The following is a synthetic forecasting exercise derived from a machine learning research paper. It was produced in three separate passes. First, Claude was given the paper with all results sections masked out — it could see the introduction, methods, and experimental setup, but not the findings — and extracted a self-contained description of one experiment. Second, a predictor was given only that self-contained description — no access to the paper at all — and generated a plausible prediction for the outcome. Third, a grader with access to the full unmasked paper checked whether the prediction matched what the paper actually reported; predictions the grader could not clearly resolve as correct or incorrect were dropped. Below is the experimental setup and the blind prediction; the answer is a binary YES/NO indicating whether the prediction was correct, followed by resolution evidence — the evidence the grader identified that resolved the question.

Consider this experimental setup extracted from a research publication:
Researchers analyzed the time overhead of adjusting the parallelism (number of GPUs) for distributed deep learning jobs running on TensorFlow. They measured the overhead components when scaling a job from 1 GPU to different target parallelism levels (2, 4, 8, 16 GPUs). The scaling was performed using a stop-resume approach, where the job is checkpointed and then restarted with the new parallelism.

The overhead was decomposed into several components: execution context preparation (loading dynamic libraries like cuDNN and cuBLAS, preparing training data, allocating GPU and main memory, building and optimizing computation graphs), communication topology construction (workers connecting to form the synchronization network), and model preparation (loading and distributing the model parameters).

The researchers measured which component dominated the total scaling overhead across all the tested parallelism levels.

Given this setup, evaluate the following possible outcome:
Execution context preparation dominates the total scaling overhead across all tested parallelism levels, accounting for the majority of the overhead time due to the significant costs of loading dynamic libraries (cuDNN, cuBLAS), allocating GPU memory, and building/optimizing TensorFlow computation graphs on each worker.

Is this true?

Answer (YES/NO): YES